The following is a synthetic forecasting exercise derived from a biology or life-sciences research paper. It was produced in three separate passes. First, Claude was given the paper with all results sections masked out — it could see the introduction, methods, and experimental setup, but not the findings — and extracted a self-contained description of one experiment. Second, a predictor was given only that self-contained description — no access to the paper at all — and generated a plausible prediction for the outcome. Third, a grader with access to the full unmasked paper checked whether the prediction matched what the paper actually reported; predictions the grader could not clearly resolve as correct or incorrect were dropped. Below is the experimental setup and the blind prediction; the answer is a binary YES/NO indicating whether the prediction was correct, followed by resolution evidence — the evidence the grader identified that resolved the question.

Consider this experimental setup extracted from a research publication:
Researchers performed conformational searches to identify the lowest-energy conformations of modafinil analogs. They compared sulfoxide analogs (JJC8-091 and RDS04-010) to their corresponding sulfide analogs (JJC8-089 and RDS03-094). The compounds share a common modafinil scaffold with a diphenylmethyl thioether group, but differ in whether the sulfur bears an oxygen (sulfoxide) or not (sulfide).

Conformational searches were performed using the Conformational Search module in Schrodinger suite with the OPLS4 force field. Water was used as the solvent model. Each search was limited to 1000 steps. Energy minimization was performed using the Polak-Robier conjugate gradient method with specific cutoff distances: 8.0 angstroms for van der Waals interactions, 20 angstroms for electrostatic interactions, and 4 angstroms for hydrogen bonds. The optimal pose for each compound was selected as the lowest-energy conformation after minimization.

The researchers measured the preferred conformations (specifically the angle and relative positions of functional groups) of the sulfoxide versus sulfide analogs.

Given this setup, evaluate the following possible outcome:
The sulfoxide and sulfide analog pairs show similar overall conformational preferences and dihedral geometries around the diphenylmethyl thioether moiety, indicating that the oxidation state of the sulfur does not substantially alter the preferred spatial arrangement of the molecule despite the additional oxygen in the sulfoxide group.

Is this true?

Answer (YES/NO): NO